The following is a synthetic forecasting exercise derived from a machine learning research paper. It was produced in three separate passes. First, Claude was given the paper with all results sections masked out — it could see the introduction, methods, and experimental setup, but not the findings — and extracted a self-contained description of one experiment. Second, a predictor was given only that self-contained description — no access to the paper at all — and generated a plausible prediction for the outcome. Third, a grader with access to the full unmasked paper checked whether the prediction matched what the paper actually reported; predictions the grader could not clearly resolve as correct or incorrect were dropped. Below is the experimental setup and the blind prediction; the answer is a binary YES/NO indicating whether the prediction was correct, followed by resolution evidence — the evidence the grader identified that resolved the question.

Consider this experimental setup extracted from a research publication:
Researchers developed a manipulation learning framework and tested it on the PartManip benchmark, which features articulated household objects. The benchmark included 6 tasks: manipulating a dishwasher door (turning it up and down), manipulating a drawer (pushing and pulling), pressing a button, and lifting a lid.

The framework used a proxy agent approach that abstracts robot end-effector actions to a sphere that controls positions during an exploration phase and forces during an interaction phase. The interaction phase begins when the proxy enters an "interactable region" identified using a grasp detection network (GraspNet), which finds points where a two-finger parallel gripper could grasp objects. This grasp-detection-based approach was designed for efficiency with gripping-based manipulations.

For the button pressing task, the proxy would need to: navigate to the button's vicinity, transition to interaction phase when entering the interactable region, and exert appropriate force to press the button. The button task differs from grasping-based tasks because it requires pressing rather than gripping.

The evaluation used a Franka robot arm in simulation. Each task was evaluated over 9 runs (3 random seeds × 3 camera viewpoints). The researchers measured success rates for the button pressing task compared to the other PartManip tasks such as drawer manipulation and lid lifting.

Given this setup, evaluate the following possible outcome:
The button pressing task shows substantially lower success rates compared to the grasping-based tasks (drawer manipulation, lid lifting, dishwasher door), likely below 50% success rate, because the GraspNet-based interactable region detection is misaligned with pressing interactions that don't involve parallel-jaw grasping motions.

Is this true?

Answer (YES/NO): NO